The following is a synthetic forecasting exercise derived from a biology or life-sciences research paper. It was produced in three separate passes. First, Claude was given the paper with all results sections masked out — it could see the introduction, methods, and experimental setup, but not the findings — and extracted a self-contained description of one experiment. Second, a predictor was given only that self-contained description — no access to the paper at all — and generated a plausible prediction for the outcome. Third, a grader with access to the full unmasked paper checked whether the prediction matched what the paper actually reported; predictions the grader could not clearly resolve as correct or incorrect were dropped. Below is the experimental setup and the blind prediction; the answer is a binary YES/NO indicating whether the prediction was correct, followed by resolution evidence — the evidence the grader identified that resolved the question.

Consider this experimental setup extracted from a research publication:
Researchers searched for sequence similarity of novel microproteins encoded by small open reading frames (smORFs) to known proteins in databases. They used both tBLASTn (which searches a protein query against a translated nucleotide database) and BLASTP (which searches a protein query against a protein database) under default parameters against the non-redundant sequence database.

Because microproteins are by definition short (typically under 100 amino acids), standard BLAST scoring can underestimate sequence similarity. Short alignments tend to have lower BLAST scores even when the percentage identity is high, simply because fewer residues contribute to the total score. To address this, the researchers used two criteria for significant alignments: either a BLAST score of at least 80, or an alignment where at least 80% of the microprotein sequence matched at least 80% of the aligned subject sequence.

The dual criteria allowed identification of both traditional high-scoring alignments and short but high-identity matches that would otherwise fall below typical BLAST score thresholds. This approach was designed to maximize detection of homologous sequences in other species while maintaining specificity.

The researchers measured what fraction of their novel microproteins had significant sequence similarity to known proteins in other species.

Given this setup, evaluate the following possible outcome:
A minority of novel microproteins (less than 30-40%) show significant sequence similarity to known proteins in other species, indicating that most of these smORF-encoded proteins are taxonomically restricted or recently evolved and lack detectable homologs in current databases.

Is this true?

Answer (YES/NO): NO